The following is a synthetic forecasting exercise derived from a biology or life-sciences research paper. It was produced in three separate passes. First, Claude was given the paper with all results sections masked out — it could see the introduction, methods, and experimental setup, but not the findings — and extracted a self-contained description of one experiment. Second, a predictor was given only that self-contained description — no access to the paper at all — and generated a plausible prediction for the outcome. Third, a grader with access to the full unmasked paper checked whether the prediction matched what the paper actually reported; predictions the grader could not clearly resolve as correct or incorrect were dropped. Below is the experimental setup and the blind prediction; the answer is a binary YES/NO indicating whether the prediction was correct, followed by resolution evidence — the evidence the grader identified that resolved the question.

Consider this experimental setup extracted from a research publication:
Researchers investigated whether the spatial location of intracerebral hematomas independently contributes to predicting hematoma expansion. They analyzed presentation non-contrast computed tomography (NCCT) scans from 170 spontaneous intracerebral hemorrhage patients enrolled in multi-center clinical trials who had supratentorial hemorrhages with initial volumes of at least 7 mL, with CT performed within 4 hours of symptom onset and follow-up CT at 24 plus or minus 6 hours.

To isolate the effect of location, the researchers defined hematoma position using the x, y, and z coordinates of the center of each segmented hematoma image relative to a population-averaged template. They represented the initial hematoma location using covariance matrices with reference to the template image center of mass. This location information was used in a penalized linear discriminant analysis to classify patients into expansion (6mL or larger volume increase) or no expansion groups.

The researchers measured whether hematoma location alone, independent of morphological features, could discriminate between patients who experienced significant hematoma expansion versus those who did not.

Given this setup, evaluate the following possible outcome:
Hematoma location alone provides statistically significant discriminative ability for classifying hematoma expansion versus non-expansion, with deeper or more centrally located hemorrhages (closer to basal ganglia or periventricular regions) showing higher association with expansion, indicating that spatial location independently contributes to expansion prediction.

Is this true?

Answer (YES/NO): YES